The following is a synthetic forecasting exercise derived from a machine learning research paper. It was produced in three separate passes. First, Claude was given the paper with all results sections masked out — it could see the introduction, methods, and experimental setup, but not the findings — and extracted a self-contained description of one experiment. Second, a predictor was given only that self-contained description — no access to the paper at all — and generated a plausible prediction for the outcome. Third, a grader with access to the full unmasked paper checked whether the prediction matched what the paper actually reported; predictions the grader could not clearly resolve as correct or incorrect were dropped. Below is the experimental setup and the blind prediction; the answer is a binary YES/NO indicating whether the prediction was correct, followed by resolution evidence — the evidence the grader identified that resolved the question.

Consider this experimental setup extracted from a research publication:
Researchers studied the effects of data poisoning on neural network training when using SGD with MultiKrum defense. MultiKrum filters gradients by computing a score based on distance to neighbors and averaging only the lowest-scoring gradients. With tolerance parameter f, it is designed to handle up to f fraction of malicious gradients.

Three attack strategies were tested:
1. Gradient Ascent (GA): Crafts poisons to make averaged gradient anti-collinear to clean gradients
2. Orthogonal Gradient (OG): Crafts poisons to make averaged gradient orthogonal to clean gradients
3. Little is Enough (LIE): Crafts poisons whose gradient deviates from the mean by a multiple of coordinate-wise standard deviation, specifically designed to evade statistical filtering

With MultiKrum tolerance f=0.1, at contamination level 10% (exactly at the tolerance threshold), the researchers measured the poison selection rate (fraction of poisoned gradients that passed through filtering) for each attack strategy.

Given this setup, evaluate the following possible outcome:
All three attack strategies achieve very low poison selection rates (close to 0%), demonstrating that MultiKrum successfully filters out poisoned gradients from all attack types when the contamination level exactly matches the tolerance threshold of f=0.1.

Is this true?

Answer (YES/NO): NO